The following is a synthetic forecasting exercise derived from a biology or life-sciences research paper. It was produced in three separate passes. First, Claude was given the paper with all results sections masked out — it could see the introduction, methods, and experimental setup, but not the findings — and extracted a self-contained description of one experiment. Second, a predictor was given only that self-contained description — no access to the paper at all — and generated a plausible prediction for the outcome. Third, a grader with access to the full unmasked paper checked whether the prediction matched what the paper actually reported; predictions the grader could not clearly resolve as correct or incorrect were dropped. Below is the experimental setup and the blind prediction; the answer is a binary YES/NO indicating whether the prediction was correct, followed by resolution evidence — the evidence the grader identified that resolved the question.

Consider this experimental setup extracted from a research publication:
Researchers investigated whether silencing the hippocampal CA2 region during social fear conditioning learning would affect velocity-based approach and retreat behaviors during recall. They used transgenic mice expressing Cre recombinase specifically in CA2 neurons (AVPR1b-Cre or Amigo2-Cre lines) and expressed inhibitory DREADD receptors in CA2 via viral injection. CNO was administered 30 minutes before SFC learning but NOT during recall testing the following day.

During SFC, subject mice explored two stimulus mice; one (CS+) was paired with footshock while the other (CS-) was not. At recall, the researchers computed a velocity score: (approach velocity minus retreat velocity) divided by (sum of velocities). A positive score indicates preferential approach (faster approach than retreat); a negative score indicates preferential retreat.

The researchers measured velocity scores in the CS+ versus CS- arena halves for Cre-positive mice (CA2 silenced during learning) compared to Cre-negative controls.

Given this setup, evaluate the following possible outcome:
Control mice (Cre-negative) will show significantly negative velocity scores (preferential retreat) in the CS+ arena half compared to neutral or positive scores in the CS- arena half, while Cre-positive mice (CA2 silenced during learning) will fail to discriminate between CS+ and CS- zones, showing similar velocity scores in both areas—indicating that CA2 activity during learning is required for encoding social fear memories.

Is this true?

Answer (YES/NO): YES